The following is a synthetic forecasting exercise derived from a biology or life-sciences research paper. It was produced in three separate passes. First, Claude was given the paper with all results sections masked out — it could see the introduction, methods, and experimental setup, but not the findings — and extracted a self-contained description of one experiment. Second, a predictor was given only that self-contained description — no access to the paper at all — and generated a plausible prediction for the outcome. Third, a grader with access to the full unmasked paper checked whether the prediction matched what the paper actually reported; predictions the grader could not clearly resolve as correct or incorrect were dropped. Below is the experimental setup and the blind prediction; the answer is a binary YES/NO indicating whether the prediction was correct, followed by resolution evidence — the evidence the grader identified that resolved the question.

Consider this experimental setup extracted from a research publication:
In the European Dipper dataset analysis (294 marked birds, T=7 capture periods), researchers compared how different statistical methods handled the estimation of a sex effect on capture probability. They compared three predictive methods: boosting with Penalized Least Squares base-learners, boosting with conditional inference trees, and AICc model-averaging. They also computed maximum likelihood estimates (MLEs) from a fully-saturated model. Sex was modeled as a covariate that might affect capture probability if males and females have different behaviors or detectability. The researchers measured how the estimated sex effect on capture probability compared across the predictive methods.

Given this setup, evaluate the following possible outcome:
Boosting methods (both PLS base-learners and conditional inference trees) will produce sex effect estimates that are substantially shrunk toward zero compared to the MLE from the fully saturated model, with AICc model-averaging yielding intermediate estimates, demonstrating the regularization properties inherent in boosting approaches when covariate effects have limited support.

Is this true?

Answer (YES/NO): YES